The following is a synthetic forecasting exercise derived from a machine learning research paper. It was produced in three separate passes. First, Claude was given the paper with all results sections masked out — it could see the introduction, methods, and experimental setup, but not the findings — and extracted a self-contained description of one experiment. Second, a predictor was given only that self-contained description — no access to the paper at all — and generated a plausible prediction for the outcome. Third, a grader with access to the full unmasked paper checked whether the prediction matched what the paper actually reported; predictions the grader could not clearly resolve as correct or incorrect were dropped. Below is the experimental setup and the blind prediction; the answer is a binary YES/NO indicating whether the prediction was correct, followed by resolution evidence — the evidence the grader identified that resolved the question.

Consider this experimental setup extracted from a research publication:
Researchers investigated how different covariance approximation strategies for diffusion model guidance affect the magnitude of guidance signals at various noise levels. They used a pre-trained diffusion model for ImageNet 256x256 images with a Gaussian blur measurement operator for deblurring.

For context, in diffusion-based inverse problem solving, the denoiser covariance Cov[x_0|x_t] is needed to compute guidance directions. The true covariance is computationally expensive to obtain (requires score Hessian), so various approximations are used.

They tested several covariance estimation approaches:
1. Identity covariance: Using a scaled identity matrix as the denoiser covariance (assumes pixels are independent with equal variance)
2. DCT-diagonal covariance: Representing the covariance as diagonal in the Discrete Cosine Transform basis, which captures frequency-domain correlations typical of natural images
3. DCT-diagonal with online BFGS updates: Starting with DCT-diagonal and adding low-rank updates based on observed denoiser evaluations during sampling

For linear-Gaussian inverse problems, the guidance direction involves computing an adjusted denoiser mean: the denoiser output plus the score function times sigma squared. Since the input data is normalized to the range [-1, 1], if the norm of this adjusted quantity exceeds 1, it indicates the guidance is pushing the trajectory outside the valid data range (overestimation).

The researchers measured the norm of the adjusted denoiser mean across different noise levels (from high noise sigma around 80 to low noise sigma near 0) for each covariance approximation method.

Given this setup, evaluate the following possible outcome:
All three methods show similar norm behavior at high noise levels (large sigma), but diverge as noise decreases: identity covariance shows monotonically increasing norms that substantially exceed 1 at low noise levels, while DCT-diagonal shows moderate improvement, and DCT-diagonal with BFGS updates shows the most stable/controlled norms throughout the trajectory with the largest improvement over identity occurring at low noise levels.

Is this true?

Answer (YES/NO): NO